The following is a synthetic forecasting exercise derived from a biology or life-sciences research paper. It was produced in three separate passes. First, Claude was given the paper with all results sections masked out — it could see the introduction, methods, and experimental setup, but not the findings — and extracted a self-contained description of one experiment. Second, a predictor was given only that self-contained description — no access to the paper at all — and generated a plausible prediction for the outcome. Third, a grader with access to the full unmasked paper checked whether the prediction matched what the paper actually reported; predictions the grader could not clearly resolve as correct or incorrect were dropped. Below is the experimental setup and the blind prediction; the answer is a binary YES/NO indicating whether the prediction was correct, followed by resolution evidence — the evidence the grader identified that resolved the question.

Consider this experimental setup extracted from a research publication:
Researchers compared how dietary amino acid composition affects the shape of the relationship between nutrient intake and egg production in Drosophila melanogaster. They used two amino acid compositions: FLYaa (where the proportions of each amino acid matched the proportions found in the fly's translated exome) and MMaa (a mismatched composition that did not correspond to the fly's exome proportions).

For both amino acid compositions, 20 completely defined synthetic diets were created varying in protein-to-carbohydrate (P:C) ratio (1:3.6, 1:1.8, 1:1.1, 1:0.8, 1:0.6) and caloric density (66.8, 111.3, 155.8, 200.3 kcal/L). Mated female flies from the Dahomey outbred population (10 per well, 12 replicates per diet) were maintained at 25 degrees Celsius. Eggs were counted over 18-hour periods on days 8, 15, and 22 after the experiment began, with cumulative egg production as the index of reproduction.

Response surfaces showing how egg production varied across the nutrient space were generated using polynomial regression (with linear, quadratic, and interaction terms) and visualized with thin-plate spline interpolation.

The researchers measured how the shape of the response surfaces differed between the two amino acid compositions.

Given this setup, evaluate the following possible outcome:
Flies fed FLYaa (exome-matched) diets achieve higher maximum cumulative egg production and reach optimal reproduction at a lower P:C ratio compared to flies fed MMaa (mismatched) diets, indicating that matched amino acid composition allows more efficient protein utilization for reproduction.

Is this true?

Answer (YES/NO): YES